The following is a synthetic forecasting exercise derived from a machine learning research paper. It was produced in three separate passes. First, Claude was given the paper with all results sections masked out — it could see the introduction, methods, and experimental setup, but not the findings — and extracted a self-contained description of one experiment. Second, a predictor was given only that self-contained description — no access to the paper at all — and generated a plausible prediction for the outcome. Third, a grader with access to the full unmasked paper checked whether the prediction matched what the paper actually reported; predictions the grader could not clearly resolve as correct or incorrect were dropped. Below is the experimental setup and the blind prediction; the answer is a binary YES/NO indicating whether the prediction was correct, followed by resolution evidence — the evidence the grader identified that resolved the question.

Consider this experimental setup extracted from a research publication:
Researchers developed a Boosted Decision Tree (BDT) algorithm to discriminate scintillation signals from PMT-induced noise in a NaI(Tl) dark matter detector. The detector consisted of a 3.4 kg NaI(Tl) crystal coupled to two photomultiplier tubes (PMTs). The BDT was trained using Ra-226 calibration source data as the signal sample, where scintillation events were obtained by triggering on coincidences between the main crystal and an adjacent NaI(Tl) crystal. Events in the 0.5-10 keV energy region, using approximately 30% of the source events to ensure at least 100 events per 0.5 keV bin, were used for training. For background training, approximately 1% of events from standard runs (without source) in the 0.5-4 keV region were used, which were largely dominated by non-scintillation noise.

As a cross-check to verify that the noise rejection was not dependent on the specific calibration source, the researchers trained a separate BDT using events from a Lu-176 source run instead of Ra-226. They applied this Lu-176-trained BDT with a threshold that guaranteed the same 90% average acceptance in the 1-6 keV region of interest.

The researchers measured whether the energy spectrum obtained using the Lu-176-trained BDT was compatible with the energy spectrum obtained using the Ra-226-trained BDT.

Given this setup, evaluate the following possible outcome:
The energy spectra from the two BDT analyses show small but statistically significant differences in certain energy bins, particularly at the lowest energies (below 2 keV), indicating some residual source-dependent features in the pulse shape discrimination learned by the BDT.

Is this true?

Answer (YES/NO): NO